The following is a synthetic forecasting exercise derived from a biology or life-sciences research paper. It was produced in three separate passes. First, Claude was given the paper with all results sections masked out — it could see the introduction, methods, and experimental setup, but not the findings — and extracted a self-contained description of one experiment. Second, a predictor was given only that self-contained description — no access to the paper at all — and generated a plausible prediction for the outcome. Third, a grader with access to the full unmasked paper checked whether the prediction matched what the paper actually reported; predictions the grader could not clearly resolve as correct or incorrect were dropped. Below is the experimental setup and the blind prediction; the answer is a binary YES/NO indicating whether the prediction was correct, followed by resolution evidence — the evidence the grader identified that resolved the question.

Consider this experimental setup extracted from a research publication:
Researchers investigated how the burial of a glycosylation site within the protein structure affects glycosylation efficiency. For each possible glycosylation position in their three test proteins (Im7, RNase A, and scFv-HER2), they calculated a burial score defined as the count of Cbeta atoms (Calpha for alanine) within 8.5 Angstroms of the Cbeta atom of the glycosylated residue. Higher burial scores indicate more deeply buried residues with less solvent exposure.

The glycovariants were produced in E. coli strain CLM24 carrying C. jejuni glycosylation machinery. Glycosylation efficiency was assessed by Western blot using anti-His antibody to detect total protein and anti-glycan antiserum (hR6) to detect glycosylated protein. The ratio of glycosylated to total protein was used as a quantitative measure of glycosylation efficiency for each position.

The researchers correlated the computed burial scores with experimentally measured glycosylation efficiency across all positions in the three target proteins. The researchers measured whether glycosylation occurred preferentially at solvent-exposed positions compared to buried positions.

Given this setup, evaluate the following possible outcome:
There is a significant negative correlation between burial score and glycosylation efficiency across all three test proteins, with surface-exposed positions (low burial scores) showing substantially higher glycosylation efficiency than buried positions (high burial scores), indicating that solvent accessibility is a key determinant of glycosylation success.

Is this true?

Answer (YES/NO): NO